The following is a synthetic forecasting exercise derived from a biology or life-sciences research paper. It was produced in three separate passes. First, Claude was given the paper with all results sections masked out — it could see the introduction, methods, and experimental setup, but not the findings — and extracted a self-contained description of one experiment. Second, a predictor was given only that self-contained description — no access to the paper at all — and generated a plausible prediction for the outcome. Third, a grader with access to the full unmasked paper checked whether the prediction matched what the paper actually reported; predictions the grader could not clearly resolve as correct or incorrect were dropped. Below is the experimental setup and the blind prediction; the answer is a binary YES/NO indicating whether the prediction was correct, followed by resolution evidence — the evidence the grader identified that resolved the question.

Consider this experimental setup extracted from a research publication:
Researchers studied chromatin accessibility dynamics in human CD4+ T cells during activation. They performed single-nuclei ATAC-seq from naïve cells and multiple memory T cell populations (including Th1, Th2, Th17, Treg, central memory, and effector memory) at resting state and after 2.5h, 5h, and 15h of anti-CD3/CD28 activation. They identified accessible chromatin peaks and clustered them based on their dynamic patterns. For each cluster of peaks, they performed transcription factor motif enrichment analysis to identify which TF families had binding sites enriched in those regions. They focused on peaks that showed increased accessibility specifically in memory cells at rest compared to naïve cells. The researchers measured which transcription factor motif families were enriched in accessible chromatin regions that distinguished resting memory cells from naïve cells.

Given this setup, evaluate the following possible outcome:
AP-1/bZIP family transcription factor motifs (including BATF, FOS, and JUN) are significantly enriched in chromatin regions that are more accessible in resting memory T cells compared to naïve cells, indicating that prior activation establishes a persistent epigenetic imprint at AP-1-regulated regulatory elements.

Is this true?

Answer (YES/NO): NO